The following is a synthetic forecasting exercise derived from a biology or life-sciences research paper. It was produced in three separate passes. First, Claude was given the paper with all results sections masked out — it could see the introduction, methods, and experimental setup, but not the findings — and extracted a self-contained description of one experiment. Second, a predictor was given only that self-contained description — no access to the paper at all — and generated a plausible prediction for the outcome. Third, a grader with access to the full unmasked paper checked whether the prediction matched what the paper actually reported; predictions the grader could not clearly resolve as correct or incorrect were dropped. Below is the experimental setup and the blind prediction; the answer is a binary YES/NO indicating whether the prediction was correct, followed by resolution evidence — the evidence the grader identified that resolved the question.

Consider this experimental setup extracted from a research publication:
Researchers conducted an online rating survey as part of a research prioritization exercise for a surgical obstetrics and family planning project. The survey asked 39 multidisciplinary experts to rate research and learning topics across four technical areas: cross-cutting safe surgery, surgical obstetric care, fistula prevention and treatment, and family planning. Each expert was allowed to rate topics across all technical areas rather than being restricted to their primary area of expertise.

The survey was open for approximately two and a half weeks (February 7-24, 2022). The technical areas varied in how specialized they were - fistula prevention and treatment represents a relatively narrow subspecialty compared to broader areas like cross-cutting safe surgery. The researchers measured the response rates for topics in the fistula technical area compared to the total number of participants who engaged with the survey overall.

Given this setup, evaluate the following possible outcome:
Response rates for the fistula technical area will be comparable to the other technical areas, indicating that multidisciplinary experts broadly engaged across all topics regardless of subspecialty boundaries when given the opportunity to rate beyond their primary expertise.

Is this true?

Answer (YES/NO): NO